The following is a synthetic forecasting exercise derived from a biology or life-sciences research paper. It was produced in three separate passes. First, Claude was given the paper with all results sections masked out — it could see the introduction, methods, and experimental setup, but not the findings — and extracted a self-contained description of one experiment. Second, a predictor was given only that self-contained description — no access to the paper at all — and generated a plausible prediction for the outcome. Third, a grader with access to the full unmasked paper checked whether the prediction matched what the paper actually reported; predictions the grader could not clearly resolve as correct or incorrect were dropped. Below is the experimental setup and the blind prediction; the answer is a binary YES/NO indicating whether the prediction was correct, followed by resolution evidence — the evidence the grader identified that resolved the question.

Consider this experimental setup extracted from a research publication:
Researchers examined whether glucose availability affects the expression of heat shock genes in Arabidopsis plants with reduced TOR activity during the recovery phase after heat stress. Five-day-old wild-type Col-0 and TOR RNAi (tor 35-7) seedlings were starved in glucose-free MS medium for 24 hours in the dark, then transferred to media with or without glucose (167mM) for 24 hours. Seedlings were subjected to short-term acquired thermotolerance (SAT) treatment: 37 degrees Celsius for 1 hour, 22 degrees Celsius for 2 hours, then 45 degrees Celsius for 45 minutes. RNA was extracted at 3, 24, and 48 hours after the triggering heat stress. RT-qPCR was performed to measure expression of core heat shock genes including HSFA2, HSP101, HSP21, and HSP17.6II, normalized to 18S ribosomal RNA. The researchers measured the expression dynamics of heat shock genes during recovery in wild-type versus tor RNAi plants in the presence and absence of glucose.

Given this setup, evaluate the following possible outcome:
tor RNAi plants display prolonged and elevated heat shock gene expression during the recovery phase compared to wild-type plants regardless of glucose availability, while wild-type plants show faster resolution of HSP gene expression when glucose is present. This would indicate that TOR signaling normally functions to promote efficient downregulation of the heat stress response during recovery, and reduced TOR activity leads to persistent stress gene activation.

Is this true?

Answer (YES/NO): NO